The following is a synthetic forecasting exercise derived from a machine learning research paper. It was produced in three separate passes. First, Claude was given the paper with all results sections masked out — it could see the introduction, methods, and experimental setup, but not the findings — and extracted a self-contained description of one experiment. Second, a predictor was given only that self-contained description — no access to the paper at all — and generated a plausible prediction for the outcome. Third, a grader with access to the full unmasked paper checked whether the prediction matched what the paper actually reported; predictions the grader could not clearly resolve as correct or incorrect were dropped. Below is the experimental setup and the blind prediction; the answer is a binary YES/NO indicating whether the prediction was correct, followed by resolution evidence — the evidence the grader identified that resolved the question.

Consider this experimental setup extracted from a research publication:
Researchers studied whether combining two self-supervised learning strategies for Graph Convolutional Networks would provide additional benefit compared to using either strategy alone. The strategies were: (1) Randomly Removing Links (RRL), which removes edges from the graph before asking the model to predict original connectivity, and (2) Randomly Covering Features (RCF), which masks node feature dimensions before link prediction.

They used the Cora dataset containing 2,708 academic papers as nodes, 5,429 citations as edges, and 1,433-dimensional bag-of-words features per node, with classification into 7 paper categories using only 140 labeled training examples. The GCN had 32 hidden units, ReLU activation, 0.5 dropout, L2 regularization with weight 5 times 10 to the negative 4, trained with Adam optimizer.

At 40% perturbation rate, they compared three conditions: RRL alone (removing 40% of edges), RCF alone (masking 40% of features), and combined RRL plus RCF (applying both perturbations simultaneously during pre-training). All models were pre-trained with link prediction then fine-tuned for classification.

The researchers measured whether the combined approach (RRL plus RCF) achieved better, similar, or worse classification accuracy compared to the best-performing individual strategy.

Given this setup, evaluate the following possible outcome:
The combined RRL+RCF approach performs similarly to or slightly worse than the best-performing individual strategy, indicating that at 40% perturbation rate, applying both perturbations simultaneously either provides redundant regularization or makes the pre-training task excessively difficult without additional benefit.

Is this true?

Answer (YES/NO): NO